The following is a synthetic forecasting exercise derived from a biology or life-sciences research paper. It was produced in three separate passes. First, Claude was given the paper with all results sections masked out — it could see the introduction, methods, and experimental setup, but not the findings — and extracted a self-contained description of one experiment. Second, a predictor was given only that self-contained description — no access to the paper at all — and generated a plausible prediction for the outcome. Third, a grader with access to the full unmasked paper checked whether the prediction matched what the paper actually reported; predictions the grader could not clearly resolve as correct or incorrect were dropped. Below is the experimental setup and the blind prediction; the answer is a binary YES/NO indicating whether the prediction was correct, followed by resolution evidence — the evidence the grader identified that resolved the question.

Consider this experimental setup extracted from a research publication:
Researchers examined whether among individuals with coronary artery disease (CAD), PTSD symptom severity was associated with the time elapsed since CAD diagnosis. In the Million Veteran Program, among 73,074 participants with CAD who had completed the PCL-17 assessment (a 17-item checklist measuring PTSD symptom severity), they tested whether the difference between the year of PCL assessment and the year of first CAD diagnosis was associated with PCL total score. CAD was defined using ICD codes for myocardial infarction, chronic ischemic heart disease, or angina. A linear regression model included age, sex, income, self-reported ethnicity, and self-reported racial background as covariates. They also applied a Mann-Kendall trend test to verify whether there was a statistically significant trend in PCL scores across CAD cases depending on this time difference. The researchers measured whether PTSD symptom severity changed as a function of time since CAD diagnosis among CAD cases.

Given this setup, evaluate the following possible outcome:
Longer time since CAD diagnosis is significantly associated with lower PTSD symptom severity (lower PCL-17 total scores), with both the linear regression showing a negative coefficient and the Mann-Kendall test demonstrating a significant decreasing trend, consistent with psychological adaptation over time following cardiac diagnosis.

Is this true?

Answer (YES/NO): NO